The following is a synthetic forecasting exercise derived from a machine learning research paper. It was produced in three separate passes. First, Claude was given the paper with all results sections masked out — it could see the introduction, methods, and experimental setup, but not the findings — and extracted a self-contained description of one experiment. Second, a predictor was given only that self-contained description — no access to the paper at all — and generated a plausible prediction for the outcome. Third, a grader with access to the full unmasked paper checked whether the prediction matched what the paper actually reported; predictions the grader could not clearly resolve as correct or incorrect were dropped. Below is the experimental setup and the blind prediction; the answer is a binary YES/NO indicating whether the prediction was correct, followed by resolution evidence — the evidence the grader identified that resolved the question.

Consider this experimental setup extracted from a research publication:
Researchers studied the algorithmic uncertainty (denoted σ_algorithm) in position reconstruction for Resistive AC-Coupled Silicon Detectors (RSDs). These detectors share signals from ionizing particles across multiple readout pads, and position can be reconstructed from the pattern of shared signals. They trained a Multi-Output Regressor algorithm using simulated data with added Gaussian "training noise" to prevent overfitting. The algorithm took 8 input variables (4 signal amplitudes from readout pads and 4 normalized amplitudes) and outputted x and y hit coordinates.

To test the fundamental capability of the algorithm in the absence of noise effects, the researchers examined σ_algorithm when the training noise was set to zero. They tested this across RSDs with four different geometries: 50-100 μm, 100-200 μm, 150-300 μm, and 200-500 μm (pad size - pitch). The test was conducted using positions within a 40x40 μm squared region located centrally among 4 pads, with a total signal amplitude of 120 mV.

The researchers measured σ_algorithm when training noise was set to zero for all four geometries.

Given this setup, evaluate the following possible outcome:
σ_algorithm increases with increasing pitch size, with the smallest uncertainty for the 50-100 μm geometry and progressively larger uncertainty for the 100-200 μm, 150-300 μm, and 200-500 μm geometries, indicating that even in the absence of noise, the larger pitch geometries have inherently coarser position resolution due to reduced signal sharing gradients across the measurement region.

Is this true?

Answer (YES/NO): NO